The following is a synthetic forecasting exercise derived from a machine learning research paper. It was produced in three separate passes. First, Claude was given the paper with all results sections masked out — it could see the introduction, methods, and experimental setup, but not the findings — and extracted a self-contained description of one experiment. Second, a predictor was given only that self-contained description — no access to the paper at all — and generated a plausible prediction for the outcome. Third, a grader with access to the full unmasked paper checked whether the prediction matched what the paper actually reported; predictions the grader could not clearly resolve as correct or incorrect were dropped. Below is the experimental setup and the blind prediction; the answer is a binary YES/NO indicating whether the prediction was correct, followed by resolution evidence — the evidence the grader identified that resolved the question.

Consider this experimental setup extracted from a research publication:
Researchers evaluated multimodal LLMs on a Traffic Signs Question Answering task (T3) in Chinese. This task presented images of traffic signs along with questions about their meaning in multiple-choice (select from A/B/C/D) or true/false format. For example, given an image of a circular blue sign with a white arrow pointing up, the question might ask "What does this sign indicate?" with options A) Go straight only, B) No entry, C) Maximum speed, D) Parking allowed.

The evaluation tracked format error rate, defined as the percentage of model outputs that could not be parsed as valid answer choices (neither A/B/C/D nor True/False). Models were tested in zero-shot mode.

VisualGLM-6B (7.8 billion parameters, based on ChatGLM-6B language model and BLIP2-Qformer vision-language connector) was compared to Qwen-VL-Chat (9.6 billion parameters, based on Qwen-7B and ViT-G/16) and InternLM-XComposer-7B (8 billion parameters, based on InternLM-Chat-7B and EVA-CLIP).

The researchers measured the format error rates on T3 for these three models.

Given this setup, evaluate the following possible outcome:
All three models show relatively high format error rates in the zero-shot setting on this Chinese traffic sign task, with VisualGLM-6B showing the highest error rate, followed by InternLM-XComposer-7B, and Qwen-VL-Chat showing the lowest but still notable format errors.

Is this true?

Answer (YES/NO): NO